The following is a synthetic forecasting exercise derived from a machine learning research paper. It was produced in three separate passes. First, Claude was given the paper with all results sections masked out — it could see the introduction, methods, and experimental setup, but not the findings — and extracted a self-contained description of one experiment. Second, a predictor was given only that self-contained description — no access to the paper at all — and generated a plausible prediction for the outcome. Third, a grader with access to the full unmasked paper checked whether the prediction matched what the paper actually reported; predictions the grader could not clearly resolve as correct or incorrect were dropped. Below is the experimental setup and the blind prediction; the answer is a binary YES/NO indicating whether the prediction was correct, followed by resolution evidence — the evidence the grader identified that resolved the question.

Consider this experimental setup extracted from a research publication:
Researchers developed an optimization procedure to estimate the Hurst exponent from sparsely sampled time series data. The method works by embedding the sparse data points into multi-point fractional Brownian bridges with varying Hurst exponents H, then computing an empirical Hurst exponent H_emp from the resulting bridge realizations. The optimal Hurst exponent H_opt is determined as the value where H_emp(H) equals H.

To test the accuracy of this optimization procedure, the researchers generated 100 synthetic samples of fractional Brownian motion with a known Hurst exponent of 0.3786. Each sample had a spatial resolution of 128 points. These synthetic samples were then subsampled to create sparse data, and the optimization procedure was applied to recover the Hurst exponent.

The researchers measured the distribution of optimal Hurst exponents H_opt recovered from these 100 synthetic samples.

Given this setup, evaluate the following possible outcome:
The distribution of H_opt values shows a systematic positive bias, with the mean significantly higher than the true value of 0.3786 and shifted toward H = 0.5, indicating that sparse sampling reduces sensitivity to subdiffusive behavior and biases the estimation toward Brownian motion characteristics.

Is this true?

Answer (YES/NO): NO